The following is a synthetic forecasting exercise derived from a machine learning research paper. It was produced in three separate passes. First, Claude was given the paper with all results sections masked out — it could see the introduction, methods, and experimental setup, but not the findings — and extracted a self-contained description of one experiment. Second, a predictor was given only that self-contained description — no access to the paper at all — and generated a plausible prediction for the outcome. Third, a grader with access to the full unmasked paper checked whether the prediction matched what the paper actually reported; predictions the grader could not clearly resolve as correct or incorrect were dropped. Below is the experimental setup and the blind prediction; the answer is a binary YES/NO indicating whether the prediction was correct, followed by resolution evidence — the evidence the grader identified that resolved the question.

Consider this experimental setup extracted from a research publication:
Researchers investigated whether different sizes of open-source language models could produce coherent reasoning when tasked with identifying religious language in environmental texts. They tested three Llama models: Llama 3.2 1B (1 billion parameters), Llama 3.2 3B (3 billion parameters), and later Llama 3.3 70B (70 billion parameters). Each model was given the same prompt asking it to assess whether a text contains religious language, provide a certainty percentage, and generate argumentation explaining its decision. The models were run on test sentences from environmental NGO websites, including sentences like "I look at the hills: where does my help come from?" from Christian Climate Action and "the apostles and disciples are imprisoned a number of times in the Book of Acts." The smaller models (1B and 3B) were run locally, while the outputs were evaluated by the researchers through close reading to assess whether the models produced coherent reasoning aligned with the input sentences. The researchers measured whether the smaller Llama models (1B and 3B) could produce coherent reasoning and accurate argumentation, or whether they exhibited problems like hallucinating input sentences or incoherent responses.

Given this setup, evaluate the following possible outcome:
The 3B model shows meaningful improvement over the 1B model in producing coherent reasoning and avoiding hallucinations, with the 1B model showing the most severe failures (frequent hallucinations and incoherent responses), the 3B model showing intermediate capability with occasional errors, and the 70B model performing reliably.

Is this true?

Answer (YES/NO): NO